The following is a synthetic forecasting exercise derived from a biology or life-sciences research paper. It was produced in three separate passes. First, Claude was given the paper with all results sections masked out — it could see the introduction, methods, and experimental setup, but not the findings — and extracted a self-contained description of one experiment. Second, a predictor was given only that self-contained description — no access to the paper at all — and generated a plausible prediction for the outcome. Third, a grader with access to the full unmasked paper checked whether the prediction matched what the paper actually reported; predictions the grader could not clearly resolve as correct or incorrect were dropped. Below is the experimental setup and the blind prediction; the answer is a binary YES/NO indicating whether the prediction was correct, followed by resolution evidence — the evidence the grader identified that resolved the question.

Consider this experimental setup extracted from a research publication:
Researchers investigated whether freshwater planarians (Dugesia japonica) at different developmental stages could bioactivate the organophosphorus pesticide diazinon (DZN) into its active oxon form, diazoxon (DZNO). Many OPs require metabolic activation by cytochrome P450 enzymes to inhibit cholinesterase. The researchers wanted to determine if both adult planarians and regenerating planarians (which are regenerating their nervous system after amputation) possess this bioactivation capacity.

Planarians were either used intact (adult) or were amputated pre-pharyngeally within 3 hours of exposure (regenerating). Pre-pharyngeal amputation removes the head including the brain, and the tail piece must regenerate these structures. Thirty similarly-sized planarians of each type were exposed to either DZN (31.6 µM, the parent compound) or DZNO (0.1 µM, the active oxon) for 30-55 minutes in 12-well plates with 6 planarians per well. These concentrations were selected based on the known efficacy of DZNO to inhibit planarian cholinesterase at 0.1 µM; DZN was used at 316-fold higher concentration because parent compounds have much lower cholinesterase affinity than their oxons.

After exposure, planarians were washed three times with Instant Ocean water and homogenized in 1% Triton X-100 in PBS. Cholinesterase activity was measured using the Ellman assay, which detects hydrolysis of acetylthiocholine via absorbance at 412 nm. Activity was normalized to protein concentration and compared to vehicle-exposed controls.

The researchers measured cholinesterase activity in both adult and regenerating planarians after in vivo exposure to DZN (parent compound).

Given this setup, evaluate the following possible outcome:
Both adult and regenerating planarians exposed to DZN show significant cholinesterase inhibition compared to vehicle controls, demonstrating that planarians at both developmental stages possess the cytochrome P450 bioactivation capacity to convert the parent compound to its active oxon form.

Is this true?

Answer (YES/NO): YES